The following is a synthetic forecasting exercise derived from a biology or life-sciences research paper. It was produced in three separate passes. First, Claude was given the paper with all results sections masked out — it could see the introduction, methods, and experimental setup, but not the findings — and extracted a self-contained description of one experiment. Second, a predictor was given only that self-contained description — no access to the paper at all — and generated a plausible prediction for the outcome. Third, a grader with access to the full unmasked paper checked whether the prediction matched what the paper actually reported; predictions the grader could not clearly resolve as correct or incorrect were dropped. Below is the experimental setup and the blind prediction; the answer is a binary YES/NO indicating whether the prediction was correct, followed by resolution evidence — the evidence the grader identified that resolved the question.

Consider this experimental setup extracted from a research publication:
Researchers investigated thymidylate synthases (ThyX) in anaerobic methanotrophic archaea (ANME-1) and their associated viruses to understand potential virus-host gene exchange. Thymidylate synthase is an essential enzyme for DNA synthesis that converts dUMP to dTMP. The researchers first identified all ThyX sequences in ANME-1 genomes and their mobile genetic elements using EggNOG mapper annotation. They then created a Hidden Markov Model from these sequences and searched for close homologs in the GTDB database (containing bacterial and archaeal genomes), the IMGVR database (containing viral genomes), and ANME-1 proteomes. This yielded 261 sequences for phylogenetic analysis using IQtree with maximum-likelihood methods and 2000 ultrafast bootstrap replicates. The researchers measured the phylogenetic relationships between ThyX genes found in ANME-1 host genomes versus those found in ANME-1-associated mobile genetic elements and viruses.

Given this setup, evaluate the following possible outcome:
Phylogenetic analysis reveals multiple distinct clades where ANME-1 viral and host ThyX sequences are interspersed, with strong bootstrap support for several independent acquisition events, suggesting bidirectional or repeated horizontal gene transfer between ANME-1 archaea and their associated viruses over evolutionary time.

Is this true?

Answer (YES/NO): NO